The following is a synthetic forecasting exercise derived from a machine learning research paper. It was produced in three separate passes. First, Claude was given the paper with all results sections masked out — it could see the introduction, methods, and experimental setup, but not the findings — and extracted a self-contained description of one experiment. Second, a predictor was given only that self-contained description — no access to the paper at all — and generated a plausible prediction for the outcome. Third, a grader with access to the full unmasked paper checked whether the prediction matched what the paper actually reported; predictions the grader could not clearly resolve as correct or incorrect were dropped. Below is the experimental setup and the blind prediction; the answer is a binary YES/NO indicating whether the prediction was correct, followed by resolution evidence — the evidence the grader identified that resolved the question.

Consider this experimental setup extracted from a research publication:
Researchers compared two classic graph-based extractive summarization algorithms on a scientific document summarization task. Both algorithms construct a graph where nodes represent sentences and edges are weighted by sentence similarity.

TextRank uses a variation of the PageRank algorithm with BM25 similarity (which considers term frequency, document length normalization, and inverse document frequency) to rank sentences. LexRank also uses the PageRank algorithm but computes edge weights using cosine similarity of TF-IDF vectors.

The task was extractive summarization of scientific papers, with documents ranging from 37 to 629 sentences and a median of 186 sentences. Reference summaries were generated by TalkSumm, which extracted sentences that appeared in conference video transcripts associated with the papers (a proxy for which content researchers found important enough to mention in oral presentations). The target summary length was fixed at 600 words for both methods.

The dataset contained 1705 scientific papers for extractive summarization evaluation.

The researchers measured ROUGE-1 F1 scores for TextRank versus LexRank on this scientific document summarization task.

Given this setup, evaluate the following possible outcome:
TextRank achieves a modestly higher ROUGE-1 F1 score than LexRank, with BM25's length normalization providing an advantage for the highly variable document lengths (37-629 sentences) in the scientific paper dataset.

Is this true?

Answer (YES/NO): NO